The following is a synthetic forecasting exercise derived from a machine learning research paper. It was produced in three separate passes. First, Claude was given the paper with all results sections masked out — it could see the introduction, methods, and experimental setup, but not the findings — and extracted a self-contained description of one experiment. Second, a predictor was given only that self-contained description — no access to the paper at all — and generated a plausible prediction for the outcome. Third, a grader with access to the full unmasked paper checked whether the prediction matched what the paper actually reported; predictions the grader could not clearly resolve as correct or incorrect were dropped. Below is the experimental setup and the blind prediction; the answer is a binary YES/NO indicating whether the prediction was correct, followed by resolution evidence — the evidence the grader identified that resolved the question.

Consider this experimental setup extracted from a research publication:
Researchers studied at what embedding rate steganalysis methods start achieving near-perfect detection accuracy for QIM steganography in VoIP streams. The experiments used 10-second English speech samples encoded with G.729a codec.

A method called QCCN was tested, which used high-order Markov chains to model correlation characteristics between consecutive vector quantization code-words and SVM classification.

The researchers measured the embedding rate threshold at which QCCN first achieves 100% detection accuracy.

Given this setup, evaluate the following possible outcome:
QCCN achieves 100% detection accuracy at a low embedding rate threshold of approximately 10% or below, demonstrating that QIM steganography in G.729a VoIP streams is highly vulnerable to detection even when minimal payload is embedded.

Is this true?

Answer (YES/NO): NO